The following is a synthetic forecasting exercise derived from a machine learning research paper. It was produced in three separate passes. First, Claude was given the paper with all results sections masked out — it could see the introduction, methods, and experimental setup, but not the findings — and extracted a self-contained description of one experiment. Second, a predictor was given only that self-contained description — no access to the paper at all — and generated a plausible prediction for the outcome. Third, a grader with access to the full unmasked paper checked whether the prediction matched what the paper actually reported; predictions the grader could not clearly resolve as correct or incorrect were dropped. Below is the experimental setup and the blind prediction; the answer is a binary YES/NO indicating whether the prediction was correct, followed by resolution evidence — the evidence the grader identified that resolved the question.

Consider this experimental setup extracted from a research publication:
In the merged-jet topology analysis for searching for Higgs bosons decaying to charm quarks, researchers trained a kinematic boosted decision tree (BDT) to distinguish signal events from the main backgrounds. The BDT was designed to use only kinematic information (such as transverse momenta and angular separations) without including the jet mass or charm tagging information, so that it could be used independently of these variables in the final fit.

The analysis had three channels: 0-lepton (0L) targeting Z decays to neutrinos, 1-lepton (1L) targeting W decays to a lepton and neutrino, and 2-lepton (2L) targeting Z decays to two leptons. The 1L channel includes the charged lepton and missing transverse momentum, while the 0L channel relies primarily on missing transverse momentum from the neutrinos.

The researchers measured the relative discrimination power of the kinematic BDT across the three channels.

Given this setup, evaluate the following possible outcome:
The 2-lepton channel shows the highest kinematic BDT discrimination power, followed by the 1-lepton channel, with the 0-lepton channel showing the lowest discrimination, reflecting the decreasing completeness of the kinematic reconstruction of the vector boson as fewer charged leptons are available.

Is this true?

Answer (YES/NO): NO